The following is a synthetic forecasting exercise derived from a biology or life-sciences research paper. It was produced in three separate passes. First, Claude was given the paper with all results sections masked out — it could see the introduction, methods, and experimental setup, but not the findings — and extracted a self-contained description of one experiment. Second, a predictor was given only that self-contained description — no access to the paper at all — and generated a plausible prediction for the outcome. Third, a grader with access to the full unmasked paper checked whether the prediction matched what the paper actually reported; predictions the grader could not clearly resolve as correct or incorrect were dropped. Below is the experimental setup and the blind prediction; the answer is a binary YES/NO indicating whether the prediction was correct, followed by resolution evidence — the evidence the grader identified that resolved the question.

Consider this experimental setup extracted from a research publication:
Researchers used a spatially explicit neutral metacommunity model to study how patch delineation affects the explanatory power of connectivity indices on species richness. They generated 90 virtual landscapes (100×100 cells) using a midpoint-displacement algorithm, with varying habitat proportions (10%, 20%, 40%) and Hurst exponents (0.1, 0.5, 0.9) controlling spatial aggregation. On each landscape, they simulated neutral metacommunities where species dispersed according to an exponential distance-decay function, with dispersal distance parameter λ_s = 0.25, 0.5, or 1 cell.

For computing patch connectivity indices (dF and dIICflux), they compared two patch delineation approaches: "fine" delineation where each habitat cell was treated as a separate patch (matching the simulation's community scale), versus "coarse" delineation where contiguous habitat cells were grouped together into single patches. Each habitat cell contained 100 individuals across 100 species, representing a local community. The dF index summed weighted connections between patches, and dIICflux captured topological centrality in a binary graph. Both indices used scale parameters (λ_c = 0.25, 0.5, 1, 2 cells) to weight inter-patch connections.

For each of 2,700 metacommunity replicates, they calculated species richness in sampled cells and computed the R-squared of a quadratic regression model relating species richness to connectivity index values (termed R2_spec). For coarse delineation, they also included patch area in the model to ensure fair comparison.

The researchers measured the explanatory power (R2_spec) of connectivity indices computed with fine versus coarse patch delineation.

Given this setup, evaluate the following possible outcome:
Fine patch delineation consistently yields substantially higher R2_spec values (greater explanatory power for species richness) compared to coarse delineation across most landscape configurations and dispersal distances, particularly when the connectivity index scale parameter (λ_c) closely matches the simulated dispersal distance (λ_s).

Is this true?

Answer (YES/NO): YES